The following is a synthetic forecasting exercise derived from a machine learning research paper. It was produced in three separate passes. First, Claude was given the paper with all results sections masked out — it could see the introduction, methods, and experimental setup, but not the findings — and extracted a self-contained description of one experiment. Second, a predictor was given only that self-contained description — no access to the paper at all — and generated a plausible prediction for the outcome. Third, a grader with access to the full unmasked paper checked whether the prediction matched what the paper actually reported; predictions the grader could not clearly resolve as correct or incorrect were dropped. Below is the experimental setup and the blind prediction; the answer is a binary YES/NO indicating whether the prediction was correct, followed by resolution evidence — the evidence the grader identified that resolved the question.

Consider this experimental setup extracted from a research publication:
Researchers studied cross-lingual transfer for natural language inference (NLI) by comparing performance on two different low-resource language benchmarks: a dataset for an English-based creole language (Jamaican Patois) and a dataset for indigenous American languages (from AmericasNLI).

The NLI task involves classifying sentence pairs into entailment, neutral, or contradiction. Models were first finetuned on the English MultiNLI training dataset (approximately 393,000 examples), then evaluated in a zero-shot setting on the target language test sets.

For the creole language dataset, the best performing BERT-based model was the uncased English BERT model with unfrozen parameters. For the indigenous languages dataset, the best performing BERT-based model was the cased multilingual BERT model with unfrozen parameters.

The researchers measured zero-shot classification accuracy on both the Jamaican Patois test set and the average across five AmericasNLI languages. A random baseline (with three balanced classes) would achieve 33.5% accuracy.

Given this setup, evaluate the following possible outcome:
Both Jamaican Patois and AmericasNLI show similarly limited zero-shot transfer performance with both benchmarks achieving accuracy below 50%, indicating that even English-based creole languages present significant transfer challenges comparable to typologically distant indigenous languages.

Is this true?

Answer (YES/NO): NO